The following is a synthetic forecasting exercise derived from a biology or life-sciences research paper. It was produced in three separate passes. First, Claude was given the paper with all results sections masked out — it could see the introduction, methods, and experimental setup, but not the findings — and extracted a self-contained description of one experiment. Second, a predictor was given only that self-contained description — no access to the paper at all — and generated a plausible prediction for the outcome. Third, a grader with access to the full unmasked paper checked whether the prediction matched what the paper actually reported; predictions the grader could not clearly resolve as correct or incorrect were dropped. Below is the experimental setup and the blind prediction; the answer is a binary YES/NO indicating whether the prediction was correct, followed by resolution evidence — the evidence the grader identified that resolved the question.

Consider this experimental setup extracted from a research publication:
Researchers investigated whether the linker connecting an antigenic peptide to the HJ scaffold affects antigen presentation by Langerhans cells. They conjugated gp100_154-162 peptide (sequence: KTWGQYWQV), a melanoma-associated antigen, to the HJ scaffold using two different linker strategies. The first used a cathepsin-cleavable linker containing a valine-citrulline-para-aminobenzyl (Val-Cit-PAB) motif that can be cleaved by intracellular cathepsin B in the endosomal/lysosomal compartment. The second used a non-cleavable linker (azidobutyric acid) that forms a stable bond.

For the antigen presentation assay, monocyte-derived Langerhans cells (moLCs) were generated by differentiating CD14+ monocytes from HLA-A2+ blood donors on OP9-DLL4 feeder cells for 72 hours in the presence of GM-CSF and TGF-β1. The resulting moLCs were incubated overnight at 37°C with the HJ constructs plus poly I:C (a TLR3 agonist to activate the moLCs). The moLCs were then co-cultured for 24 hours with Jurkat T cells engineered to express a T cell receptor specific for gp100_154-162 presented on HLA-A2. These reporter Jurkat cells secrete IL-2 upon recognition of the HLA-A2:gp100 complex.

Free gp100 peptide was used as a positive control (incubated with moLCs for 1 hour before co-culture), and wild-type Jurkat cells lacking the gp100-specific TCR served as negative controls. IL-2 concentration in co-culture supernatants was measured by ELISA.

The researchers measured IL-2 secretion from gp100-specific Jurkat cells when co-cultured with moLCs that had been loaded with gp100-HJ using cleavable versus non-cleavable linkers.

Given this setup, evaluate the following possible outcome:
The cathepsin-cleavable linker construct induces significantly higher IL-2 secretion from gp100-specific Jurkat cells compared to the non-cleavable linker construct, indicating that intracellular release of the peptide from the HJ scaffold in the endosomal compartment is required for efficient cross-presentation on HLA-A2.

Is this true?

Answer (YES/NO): YES